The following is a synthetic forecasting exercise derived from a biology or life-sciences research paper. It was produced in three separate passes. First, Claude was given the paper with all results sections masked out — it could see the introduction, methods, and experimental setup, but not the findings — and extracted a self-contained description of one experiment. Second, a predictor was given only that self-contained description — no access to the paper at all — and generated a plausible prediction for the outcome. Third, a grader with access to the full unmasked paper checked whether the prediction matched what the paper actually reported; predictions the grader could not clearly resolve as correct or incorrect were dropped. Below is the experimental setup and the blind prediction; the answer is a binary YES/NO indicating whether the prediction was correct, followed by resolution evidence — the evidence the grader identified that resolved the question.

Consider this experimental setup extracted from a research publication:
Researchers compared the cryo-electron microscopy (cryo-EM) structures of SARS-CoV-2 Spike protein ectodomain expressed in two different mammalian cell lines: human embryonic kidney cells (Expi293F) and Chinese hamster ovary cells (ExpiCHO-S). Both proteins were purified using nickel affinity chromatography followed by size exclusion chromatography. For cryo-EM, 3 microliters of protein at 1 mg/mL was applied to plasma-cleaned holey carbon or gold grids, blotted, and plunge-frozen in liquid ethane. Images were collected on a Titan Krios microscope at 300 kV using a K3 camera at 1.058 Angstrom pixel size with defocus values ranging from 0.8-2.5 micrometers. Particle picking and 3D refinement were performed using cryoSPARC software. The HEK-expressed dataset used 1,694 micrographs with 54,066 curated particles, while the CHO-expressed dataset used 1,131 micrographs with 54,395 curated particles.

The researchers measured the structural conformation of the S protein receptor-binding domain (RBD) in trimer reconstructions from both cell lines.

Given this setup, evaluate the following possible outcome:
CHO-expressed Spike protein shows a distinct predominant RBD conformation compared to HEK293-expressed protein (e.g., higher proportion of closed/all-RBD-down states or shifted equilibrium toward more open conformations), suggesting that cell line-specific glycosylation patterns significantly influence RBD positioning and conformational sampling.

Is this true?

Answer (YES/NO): NO